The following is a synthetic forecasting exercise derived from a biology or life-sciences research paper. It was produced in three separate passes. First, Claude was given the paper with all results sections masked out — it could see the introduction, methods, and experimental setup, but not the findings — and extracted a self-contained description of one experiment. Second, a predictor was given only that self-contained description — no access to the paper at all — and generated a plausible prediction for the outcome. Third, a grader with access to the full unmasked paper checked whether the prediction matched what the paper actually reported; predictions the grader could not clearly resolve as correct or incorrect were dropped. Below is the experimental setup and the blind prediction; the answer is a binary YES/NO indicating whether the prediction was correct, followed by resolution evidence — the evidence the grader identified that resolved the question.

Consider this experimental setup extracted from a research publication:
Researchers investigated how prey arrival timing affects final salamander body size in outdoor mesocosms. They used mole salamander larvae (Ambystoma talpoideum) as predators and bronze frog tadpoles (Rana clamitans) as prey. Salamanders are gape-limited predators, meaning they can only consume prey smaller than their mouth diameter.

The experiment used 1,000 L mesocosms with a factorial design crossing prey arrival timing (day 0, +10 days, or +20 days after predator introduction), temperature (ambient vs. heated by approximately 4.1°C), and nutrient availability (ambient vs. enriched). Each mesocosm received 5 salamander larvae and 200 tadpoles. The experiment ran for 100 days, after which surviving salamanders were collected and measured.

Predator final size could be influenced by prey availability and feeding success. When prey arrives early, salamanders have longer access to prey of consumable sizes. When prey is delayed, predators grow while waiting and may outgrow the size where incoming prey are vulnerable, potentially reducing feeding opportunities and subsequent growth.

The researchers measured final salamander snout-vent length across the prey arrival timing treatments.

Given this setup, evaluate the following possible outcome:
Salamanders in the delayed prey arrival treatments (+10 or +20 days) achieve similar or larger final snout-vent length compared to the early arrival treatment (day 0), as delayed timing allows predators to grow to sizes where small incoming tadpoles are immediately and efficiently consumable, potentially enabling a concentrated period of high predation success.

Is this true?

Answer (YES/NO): YES